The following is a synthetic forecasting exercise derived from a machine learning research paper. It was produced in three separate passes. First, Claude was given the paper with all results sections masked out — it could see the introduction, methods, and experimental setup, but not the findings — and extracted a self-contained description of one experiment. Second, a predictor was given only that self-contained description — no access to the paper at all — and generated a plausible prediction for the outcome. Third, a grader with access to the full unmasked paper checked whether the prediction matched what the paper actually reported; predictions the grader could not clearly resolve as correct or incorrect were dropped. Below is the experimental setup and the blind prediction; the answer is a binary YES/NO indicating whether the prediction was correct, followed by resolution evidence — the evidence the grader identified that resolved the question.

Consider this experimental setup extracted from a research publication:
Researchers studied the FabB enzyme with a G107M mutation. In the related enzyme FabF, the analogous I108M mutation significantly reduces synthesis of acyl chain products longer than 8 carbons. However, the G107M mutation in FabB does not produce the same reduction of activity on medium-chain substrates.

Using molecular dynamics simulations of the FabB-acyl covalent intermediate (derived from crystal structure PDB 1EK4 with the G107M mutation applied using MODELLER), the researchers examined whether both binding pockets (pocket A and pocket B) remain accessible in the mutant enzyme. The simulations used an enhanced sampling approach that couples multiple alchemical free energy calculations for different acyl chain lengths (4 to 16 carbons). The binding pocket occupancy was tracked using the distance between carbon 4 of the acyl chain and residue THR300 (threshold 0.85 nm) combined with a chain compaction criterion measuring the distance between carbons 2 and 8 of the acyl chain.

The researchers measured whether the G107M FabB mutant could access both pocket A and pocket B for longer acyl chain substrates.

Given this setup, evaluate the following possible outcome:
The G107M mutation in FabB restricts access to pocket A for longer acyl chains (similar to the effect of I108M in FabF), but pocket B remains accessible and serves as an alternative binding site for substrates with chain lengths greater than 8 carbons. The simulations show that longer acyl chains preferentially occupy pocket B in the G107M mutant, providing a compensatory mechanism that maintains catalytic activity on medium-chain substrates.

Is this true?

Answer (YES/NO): YES